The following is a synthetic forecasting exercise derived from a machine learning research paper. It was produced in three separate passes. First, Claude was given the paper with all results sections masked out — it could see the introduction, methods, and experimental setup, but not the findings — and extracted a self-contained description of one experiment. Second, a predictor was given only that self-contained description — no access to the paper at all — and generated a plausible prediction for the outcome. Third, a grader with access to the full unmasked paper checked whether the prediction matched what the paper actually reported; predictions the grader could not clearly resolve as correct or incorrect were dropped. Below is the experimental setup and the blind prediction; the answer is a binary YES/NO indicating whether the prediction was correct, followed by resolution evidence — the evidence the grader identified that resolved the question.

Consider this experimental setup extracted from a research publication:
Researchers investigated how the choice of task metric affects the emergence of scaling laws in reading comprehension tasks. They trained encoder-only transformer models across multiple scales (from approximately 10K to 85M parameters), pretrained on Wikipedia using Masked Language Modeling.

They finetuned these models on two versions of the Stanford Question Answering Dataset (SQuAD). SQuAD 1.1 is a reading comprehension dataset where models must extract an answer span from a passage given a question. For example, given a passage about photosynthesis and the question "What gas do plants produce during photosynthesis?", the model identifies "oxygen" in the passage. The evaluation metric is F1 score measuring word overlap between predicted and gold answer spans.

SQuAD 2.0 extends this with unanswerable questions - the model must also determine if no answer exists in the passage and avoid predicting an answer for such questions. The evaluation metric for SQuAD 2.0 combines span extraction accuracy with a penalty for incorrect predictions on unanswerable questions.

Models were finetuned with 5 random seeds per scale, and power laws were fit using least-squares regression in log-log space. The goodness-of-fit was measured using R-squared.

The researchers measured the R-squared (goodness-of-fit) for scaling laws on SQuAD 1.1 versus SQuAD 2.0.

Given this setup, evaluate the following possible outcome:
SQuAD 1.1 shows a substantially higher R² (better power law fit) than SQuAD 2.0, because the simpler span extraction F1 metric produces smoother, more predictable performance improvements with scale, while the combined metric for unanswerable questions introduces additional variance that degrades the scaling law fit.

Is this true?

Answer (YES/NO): YES